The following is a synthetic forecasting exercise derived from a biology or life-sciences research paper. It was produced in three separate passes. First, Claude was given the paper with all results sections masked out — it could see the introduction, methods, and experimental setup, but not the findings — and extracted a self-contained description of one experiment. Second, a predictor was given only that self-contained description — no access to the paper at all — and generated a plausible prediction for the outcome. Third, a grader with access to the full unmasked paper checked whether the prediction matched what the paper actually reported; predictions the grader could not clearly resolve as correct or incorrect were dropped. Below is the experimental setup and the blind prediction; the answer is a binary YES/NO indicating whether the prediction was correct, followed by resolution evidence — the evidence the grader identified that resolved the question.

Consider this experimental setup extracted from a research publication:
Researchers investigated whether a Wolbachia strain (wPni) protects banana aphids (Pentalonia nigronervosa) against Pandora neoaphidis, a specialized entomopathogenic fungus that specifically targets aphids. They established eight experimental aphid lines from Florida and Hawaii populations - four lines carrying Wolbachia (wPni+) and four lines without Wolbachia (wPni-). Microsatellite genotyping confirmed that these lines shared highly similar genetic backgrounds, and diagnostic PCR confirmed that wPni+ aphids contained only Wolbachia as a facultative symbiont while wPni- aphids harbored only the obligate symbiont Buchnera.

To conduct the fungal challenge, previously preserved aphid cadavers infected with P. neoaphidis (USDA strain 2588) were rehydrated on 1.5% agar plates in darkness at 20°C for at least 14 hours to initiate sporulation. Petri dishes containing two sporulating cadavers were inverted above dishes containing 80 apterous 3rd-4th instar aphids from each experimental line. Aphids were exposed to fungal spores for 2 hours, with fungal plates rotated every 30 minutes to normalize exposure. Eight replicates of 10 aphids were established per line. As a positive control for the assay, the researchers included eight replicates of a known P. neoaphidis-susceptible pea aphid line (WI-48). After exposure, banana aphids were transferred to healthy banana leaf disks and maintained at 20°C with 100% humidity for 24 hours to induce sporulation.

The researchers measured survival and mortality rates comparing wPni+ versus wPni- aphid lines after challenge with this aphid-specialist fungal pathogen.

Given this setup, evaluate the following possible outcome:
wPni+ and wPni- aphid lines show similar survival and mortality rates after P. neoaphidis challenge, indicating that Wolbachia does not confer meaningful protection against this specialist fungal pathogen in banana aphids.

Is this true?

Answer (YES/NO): NO